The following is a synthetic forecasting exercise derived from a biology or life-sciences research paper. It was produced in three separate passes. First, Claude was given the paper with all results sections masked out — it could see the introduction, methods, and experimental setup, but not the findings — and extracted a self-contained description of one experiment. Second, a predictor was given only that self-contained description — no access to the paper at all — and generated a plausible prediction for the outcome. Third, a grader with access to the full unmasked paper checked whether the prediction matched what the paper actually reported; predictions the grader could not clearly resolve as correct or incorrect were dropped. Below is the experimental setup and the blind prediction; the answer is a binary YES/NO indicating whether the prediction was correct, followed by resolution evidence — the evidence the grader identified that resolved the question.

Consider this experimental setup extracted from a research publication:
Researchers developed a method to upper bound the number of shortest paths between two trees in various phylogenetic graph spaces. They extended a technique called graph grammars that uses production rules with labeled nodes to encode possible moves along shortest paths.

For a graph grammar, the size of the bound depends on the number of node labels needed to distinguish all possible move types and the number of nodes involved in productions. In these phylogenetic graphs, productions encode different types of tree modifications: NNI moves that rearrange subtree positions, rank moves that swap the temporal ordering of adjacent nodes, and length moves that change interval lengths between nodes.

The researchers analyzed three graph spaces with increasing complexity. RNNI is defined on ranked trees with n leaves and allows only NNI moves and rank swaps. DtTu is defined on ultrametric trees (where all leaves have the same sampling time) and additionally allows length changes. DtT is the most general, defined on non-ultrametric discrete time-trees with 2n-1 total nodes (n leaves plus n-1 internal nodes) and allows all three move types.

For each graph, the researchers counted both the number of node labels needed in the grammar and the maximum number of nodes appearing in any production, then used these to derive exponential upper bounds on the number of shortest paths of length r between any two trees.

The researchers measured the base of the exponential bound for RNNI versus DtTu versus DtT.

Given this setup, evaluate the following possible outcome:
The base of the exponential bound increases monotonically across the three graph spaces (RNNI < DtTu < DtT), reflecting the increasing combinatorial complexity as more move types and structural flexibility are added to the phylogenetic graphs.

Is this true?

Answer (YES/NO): NO